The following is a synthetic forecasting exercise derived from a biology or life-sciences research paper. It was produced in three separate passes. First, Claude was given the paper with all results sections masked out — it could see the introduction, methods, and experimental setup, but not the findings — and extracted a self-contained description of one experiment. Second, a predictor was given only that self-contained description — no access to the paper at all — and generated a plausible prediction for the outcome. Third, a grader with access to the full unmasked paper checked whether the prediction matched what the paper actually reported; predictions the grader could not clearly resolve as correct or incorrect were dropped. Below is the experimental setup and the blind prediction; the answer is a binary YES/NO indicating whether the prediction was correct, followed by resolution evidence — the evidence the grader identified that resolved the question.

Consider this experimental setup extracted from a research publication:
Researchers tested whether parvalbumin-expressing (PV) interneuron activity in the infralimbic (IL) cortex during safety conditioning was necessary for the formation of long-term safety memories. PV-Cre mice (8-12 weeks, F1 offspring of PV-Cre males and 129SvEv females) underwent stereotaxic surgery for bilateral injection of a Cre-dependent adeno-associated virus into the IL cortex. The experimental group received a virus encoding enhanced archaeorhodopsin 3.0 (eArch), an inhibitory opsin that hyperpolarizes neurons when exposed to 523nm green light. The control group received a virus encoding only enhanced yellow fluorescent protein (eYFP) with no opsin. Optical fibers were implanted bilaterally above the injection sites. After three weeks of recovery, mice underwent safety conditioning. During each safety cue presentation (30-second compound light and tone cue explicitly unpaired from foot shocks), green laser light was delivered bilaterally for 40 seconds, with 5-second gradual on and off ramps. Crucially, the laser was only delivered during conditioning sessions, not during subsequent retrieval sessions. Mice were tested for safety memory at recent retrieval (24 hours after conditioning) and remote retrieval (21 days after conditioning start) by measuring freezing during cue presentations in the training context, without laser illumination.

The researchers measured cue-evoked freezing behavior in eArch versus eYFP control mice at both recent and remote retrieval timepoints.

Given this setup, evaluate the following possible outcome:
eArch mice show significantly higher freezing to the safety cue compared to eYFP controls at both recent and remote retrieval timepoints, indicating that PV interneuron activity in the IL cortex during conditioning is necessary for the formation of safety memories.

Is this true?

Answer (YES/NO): NO